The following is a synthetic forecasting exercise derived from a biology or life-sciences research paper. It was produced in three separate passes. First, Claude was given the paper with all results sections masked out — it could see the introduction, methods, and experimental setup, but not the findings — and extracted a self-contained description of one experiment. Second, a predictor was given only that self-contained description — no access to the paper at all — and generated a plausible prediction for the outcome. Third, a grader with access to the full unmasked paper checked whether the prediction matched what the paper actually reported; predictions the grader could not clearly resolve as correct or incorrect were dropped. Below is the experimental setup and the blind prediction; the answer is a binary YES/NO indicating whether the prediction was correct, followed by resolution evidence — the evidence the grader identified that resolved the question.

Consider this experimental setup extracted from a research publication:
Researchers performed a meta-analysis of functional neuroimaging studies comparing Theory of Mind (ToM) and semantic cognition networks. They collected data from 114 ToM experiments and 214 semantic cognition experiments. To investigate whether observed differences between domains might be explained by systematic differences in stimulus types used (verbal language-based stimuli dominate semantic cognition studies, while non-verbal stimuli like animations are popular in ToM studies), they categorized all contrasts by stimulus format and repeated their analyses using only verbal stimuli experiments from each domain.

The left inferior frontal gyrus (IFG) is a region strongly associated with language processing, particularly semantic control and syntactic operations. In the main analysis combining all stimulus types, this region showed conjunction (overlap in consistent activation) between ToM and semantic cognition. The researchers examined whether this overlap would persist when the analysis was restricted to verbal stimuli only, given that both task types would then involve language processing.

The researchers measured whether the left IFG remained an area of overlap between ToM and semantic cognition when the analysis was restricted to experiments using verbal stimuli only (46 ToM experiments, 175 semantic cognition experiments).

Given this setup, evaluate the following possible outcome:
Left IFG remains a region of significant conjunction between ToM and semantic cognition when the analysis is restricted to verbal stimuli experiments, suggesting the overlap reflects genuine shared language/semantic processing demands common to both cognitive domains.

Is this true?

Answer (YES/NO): NO